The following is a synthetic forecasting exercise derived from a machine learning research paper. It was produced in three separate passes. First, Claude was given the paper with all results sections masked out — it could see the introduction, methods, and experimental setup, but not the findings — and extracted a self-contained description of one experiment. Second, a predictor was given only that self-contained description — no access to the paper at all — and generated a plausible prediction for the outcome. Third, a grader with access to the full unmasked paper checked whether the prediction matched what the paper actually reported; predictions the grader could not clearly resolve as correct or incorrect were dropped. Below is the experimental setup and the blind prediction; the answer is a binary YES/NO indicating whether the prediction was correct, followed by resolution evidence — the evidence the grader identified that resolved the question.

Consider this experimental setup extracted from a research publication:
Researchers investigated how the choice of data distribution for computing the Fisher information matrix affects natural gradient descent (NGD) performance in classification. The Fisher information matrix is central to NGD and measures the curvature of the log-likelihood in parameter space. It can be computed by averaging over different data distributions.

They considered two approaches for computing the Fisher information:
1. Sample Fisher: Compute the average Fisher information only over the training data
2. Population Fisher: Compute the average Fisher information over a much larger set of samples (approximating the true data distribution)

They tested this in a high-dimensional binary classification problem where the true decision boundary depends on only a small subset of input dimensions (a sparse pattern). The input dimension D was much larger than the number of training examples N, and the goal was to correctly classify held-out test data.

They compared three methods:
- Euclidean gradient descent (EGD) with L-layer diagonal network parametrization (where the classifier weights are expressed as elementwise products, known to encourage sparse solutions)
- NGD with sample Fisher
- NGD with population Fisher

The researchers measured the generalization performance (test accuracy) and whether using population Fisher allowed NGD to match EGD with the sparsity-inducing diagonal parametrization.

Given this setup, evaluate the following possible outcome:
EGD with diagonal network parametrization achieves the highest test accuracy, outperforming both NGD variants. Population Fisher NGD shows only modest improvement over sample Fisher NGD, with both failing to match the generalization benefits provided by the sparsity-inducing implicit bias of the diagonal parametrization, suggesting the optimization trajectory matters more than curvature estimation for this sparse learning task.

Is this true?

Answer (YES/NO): NO